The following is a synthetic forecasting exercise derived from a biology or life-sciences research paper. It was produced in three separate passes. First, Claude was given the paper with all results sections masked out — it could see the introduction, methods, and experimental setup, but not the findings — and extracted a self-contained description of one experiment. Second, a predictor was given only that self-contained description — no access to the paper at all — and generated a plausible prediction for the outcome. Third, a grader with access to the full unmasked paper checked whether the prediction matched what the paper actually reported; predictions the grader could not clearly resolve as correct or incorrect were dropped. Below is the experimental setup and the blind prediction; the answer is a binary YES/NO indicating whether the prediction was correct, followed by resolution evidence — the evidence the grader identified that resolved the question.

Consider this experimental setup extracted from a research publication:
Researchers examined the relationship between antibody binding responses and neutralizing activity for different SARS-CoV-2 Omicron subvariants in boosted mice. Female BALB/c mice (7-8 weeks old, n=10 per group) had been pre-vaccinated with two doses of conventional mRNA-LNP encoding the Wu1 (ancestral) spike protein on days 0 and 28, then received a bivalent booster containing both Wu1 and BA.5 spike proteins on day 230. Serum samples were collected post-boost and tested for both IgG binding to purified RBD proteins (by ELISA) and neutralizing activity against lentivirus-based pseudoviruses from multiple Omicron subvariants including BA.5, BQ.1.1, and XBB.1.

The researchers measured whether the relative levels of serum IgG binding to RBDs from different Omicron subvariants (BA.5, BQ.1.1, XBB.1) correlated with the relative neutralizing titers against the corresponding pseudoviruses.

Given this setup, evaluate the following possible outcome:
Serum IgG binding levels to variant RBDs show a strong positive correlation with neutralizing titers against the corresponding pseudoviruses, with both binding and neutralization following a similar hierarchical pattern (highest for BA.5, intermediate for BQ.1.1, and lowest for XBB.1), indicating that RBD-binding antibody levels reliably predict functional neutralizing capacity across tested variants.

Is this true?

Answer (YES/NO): NO